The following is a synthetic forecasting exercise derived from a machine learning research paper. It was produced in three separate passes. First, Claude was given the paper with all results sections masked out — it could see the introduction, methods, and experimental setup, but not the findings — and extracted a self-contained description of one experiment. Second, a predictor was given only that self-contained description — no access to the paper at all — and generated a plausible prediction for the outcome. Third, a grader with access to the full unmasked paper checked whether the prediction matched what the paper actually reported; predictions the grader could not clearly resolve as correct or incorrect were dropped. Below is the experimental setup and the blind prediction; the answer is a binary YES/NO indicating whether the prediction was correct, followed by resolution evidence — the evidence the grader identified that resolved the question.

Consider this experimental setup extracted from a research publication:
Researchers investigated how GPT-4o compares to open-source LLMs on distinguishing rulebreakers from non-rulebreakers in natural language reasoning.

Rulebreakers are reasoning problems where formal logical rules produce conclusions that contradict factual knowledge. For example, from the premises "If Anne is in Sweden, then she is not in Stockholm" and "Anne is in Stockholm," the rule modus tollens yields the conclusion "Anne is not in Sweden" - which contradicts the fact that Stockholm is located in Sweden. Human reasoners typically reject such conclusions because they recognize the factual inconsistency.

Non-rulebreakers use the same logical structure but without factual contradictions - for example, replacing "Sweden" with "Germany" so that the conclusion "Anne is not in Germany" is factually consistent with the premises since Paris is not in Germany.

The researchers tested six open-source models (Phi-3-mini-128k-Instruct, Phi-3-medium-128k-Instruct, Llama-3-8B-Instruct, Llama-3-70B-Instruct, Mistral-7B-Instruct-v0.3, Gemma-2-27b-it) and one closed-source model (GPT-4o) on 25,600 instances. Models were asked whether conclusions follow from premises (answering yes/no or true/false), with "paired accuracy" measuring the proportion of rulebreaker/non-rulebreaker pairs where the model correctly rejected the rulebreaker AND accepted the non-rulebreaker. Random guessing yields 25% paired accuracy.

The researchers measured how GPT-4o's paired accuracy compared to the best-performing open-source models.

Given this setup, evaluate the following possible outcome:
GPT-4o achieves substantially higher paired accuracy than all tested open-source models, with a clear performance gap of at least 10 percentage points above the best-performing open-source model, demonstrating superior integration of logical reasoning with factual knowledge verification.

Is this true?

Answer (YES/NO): NO